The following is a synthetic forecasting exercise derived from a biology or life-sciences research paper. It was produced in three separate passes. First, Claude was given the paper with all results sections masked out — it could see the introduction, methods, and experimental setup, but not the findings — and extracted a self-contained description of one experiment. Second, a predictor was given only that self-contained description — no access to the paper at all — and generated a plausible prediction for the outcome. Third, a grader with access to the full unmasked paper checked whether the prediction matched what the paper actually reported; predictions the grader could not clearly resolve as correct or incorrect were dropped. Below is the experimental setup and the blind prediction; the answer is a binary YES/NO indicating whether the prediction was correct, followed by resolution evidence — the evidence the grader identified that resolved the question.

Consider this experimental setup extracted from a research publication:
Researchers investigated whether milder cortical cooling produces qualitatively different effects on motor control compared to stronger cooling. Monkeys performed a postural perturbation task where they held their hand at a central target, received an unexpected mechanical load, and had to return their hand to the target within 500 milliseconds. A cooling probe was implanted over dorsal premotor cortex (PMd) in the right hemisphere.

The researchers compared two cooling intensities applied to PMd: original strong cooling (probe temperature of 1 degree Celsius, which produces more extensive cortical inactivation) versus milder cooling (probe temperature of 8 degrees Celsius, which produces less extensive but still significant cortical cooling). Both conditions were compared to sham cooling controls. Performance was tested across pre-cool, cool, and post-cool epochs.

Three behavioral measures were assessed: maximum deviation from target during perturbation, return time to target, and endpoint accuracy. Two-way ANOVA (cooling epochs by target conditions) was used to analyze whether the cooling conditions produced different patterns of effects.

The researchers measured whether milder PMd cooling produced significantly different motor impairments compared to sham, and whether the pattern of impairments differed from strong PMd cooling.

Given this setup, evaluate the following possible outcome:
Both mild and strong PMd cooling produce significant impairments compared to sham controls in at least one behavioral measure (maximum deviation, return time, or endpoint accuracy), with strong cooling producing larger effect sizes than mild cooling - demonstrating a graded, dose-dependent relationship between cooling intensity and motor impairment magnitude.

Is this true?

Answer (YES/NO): NO